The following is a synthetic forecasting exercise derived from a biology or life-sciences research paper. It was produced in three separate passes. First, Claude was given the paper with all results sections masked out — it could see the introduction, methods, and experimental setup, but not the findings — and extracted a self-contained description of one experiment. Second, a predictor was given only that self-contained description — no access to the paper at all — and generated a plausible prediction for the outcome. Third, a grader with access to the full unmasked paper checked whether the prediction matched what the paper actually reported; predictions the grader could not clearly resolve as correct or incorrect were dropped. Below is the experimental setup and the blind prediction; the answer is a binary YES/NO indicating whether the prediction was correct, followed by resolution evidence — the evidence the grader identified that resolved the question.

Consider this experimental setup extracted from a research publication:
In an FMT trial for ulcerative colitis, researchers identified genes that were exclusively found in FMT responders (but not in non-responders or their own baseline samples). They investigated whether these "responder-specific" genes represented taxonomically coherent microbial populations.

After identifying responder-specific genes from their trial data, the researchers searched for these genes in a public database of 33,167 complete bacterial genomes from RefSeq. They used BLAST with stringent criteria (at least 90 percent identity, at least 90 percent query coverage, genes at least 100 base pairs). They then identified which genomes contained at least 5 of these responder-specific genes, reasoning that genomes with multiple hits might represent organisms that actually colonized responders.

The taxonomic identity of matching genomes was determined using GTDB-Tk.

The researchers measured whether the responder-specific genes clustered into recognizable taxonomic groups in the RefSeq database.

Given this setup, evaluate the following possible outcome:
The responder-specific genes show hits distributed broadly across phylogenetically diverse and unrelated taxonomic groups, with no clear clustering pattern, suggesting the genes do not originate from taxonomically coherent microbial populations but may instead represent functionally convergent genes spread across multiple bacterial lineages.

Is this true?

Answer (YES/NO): NO